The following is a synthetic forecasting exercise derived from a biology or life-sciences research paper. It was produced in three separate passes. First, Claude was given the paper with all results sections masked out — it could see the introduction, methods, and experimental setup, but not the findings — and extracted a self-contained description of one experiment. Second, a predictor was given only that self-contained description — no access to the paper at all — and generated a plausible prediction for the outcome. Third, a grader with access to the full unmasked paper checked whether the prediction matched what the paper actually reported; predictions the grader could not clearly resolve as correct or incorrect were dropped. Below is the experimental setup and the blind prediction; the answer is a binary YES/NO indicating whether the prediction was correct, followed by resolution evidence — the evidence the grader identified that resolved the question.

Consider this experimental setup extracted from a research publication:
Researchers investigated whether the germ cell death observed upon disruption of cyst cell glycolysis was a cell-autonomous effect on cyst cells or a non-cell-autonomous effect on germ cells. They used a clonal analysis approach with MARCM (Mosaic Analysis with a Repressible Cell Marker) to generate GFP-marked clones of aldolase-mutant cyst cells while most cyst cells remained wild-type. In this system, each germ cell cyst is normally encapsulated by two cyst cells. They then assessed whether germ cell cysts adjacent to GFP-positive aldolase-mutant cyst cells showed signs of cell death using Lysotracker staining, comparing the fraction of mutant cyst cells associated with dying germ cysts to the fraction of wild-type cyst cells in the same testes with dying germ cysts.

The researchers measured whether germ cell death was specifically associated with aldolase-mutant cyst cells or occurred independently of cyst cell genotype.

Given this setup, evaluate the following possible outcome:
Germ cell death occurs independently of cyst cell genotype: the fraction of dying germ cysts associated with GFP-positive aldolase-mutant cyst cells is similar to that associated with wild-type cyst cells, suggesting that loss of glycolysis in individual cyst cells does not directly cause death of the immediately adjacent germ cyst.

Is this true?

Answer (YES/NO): NO